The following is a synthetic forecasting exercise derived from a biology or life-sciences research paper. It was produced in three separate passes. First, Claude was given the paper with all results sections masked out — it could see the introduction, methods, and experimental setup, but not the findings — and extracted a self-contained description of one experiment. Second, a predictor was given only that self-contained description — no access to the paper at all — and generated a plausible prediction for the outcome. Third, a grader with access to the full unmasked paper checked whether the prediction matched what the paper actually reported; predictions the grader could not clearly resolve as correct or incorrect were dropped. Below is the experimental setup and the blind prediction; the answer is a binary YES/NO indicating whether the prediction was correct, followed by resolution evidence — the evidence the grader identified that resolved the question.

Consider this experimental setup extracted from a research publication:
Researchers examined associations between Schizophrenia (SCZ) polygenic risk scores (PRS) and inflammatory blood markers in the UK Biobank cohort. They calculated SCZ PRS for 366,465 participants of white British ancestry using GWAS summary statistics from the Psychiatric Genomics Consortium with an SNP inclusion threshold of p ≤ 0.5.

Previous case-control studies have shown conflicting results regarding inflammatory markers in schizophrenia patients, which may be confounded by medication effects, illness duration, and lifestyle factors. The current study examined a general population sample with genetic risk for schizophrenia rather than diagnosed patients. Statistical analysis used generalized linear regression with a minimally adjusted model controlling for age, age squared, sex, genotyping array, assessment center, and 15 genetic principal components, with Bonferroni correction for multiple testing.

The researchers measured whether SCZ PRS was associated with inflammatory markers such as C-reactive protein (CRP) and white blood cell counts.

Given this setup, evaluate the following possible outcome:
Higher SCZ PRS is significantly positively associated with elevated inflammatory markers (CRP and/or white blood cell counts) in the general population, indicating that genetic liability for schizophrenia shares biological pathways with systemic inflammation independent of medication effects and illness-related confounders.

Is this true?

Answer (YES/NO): YES